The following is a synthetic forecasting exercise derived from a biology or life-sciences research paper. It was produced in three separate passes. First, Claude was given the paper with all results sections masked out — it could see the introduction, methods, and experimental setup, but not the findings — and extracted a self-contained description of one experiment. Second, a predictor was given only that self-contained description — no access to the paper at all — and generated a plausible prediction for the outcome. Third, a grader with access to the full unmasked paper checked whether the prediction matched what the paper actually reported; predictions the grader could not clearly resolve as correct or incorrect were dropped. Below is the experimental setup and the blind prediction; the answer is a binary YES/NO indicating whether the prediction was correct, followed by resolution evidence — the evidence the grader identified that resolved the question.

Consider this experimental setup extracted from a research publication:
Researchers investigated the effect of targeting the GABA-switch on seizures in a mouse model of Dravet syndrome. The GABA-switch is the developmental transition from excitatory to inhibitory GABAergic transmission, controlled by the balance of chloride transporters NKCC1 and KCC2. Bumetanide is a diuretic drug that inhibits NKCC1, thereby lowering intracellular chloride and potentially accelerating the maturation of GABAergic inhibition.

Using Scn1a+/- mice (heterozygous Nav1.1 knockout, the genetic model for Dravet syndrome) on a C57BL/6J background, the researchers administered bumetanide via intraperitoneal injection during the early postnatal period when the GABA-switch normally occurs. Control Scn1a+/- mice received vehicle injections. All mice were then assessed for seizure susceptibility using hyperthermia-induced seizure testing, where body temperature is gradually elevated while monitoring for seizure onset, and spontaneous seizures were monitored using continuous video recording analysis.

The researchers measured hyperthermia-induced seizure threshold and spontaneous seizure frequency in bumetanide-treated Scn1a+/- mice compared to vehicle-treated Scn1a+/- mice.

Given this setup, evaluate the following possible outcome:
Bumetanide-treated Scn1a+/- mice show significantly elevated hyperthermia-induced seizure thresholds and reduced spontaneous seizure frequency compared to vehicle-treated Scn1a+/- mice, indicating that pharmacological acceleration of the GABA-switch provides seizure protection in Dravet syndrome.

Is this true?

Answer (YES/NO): NO